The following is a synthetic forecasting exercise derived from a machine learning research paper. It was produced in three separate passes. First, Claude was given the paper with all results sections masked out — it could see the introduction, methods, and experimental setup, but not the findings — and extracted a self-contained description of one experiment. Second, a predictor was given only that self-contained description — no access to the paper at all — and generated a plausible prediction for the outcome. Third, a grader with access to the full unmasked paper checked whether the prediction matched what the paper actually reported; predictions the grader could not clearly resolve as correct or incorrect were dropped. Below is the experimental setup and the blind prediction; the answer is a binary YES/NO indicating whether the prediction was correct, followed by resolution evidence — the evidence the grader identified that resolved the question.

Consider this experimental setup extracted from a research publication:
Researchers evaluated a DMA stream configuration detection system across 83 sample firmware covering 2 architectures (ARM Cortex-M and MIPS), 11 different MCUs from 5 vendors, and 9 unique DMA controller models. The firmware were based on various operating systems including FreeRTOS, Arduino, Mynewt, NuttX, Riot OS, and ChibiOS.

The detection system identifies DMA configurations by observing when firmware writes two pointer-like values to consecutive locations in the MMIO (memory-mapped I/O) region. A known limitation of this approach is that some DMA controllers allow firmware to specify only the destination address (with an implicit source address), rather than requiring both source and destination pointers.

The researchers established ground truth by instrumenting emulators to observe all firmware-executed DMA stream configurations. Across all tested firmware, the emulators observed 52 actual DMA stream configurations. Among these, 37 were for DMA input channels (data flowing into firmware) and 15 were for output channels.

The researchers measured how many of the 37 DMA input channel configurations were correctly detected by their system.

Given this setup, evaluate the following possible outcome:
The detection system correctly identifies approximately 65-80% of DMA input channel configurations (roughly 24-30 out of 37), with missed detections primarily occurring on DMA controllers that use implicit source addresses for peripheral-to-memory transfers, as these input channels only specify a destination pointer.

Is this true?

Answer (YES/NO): NO